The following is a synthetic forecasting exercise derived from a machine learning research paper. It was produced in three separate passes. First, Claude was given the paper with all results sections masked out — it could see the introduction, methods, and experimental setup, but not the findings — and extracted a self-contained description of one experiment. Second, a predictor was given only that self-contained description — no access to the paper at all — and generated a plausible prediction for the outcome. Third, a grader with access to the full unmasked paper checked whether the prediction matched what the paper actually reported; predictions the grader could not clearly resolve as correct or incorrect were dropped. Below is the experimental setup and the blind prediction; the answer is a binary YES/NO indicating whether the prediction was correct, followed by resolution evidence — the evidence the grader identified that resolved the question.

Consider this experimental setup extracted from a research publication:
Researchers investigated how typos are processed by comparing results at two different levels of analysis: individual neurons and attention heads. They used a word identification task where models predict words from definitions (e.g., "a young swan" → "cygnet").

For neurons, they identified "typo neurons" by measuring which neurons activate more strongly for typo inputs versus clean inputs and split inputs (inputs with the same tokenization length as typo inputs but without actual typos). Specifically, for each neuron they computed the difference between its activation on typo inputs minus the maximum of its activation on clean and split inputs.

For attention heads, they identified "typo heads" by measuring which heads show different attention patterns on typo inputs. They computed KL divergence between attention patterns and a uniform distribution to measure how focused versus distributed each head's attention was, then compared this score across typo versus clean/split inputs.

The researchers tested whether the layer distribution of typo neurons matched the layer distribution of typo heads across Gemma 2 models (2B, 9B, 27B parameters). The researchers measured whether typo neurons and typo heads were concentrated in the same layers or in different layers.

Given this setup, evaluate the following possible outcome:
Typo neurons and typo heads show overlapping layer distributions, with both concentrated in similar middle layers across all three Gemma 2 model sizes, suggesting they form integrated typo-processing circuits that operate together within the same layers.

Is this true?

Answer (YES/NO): NO